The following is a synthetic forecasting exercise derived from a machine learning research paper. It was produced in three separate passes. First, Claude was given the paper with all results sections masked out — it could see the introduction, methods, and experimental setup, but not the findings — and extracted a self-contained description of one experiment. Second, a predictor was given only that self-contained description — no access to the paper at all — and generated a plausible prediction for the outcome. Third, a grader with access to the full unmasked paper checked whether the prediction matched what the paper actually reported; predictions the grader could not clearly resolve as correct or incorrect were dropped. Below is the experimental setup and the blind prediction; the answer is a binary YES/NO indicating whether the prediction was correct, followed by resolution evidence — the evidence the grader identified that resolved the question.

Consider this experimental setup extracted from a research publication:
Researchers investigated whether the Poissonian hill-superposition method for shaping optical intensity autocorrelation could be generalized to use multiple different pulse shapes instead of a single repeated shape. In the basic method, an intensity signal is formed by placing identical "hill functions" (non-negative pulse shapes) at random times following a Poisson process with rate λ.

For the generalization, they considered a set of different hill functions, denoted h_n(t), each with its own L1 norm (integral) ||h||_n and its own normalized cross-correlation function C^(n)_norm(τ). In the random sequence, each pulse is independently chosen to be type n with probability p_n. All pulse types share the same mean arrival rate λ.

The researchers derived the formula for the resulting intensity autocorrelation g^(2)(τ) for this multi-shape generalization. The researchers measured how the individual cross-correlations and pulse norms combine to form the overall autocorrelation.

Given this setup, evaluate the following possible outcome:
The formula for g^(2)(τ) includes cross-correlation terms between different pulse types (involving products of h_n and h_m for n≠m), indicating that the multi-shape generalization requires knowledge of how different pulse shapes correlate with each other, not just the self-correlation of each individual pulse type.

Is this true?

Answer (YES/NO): NO